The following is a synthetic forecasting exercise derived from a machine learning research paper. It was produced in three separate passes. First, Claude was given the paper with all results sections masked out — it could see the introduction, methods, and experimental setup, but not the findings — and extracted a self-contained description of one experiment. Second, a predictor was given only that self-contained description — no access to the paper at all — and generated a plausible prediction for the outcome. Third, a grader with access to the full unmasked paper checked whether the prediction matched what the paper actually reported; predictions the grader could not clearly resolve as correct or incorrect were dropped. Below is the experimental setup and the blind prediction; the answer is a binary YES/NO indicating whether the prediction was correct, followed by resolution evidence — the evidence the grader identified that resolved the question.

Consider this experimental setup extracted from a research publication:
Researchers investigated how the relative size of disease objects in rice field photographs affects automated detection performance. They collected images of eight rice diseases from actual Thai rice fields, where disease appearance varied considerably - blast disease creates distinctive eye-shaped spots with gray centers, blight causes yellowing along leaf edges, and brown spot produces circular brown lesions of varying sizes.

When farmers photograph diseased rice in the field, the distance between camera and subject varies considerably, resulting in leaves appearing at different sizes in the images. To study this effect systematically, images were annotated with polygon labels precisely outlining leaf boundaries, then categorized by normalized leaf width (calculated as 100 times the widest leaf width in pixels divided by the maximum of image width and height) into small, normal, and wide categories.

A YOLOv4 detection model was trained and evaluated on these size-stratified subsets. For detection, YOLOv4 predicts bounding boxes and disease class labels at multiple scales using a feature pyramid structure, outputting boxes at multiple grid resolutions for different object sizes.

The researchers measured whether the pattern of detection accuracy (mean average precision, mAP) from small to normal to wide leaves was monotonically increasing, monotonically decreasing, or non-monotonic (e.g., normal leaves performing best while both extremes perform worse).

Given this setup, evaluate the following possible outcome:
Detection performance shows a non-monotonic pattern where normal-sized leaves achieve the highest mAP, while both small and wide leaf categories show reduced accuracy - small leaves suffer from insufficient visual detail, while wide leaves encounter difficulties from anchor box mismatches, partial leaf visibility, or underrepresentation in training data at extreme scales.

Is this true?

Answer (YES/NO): NO